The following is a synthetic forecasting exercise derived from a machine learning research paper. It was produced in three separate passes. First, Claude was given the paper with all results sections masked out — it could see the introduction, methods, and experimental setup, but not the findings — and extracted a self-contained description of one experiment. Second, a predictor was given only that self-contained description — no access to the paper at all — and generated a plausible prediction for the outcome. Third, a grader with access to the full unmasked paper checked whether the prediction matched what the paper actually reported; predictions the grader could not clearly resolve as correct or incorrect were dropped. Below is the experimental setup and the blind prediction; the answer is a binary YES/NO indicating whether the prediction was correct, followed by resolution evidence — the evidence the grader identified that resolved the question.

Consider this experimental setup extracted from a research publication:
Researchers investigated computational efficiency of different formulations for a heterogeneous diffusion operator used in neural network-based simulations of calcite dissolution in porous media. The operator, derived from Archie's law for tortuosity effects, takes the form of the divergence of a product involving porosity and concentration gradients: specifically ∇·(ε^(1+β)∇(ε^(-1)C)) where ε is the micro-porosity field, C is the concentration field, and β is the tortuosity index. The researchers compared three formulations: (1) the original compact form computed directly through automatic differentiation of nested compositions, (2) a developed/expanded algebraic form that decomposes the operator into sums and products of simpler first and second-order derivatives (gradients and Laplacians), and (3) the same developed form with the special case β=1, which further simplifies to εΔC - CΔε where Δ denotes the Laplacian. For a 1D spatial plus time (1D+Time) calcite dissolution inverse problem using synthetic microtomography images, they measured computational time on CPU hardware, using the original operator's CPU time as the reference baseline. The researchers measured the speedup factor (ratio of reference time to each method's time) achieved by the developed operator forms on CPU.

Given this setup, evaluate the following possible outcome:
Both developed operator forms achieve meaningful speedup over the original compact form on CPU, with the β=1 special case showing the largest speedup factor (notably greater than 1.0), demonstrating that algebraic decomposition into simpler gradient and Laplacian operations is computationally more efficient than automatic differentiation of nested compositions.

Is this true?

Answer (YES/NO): YES